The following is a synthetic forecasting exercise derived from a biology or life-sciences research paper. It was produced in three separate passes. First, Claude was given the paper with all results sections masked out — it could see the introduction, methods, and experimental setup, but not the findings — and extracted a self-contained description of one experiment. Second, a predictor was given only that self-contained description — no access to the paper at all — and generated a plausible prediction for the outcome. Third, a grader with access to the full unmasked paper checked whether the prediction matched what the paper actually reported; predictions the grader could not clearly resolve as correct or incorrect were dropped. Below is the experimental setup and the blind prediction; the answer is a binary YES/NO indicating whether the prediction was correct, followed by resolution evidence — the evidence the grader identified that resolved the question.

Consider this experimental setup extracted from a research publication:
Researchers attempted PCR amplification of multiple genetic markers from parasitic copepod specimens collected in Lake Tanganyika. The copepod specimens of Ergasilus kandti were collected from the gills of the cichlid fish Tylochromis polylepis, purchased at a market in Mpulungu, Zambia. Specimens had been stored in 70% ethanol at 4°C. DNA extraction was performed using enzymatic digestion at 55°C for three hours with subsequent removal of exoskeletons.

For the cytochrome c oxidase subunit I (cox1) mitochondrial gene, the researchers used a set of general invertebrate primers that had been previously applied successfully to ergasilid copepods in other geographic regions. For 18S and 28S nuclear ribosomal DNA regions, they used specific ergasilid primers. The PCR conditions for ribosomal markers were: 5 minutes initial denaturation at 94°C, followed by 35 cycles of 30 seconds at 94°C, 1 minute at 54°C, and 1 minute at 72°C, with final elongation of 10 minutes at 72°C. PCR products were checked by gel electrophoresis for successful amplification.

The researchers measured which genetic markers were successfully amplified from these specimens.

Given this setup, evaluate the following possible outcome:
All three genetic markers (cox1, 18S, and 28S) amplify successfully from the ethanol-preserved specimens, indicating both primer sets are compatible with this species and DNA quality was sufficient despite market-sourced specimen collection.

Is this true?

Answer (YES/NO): NO